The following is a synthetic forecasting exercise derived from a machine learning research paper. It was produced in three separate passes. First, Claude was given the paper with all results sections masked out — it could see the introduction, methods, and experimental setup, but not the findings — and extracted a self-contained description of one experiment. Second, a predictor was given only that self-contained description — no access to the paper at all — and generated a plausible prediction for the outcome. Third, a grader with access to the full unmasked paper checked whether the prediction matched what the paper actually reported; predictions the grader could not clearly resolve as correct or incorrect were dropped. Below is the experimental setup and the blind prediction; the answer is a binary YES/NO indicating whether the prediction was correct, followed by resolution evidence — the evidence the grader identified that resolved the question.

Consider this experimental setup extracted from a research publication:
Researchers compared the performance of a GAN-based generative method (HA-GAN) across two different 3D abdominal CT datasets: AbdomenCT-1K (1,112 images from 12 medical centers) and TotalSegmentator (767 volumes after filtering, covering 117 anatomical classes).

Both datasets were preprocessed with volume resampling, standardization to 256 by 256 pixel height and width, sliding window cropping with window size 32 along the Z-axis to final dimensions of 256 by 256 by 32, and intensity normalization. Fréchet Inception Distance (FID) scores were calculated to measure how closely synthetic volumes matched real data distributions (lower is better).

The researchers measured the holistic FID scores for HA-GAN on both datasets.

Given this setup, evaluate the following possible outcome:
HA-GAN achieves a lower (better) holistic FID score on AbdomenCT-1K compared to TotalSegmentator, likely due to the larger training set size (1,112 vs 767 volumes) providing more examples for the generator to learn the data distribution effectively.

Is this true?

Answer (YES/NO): NO